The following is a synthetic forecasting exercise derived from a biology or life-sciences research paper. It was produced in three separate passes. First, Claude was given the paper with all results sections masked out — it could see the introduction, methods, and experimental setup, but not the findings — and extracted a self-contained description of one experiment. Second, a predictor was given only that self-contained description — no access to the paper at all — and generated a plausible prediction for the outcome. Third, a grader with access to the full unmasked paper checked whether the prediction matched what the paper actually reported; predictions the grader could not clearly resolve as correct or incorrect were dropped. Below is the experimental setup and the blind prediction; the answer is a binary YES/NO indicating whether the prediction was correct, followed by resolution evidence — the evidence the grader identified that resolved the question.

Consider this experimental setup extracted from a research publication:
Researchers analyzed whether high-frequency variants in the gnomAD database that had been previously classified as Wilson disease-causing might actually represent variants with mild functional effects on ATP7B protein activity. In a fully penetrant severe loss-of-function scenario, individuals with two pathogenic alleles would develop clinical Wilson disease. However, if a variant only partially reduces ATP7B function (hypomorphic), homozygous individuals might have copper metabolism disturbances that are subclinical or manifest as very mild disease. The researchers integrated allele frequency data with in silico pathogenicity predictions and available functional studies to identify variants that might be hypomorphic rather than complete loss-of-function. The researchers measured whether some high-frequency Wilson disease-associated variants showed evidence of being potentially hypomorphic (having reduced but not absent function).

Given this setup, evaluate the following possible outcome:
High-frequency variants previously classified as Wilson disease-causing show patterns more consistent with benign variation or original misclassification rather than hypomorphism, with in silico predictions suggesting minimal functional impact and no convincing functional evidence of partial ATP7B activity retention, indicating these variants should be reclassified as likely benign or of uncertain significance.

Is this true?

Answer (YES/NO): NO